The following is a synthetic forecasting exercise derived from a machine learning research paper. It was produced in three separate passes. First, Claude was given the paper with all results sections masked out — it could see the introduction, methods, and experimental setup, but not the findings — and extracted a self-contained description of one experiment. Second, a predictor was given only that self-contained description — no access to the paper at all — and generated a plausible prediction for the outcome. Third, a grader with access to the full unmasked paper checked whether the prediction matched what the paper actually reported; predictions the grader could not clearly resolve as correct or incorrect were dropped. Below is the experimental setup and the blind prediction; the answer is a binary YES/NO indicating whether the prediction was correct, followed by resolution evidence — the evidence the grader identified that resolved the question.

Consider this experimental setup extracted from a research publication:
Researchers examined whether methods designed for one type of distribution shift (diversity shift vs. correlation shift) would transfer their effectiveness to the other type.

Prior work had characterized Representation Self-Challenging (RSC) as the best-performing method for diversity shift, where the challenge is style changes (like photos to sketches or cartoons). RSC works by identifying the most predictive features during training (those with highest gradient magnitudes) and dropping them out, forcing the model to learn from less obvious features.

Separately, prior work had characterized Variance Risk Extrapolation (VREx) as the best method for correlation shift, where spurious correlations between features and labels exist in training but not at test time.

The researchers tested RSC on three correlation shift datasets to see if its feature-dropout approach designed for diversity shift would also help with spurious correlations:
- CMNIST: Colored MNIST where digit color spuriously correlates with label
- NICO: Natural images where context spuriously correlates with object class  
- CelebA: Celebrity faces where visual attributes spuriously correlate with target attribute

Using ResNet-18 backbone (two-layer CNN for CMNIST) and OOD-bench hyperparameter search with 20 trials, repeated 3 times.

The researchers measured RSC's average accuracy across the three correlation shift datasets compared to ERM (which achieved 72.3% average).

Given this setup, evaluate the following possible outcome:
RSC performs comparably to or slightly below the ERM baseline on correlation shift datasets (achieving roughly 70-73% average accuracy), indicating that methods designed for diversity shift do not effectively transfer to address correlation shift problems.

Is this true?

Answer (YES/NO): YES